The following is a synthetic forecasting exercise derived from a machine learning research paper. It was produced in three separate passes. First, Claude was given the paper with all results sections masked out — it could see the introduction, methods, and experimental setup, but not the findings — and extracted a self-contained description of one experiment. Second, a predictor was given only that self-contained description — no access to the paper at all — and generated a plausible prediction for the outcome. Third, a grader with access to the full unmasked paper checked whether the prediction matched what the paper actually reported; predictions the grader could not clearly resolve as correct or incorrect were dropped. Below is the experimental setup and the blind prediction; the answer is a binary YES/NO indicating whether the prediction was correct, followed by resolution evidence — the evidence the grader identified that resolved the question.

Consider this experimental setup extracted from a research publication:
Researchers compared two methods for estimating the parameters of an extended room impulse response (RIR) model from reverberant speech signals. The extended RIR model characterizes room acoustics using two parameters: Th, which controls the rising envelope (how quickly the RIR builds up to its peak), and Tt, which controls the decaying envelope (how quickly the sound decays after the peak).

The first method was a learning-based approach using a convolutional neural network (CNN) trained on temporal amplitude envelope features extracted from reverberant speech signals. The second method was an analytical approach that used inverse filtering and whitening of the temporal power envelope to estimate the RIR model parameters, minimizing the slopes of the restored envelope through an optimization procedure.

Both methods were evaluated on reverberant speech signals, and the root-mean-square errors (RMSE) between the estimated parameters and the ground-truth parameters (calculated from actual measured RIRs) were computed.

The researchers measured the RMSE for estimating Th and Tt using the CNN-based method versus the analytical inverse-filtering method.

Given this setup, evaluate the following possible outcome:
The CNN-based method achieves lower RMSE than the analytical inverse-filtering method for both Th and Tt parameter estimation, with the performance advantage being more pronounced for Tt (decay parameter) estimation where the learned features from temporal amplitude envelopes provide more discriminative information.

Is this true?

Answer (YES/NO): NO